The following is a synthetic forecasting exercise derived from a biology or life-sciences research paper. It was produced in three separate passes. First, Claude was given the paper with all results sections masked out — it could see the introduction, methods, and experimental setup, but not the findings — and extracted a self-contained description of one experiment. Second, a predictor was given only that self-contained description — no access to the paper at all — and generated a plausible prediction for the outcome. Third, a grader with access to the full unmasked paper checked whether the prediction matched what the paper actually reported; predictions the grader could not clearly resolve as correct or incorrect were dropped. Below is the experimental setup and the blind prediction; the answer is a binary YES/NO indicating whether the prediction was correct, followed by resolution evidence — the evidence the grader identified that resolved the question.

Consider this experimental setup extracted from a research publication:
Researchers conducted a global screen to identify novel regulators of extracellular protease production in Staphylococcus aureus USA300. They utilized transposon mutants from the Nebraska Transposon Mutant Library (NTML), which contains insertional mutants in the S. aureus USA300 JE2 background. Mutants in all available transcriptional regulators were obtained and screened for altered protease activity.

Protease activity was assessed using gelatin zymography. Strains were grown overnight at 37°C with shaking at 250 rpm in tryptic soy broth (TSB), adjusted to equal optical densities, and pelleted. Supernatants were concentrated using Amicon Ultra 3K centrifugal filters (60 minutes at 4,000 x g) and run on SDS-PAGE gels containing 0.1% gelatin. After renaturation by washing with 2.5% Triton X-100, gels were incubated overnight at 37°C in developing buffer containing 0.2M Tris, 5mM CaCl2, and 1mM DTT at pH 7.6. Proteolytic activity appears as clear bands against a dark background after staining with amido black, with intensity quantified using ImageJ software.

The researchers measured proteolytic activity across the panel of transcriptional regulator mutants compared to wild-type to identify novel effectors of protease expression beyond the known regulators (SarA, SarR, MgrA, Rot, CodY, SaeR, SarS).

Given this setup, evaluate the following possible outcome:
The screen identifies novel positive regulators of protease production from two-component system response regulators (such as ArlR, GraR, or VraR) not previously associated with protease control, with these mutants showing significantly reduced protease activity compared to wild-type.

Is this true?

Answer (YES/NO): NO